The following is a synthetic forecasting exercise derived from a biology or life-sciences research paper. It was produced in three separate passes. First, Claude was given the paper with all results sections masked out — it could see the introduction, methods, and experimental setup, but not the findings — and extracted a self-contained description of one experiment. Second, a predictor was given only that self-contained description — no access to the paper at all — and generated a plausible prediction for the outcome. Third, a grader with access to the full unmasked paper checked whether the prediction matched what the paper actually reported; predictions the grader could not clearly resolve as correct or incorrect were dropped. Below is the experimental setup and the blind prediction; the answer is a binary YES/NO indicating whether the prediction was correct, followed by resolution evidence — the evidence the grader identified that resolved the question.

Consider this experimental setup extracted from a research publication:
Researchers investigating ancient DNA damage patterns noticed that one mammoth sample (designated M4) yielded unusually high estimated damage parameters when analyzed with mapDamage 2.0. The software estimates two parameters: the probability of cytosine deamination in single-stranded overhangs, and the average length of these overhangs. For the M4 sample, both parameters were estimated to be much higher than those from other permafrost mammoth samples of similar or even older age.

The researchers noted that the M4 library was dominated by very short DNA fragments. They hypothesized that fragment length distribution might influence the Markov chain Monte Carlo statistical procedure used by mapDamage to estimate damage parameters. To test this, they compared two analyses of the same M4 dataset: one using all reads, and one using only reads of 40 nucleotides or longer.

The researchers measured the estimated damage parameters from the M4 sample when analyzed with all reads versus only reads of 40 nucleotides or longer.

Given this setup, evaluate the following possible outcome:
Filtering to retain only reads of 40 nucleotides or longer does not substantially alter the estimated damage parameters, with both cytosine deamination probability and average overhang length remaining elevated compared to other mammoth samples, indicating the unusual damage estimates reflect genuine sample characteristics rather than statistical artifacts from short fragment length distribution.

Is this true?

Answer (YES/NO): NO